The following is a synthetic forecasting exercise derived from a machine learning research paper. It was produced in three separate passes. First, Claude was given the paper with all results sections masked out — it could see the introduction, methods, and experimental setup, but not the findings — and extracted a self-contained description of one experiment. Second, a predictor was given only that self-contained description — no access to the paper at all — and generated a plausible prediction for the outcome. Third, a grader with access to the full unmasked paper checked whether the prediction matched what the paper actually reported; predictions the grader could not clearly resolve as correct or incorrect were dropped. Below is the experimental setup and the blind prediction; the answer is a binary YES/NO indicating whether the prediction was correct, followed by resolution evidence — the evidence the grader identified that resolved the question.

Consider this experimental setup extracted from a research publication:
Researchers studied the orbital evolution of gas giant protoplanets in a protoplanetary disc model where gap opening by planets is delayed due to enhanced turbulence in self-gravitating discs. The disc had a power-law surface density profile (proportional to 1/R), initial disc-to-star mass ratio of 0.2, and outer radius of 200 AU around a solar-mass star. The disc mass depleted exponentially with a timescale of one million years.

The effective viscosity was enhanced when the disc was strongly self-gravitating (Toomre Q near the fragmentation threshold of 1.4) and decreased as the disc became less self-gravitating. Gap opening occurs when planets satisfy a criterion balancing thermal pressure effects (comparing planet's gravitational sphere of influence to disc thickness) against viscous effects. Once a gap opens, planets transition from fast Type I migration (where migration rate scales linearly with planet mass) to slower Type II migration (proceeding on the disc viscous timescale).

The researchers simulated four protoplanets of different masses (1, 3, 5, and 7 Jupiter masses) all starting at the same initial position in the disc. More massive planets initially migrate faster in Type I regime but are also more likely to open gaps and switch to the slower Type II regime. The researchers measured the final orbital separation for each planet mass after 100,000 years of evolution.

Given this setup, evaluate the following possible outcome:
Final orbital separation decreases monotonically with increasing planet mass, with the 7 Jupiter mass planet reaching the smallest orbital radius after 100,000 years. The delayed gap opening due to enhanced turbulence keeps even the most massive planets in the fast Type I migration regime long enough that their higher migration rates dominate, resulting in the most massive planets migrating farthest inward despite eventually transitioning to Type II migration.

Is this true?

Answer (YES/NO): NO